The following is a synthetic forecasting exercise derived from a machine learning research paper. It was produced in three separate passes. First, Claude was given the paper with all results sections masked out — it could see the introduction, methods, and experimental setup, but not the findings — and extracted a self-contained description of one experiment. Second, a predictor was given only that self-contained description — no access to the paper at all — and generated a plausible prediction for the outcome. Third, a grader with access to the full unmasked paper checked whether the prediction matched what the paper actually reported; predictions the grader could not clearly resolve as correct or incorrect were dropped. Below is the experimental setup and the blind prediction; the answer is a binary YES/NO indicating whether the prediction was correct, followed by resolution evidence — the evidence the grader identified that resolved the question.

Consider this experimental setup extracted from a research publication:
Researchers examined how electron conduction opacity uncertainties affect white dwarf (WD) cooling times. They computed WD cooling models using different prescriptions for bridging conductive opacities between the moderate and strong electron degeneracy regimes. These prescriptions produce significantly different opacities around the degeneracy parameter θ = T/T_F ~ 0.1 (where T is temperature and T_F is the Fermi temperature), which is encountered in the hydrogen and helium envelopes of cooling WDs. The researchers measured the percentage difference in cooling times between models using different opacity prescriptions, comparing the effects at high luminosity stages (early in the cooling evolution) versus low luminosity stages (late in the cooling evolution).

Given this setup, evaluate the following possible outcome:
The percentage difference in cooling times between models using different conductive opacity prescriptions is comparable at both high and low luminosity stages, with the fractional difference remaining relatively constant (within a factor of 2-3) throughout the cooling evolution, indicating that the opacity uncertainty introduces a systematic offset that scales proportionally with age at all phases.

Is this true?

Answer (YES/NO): NO